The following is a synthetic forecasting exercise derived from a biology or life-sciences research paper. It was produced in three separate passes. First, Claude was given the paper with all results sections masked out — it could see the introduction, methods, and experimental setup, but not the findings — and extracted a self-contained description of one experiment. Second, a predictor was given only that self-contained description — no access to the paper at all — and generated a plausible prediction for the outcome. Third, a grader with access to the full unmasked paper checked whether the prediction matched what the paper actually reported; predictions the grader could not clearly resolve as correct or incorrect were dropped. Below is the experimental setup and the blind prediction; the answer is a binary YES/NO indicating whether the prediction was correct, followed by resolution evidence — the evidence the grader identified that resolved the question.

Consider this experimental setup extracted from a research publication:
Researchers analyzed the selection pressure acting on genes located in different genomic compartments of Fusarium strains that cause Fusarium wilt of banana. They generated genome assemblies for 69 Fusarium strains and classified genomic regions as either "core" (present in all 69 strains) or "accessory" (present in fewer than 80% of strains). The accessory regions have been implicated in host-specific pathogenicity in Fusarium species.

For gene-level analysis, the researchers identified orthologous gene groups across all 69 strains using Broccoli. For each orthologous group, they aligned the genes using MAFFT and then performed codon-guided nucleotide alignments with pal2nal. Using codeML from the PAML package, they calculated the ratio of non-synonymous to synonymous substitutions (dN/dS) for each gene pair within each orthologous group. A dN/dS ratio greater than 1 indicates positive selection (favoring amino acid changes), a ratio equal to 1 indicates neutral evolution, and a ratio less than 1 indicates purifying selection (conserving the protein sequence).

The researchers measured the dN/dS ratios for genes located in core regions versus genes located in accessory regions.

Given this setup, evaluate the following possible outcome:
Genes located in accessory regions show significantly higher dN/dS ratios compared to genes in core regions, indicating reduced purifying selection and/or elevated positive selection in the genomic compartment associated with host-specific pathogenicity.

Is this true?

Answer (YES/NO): YES